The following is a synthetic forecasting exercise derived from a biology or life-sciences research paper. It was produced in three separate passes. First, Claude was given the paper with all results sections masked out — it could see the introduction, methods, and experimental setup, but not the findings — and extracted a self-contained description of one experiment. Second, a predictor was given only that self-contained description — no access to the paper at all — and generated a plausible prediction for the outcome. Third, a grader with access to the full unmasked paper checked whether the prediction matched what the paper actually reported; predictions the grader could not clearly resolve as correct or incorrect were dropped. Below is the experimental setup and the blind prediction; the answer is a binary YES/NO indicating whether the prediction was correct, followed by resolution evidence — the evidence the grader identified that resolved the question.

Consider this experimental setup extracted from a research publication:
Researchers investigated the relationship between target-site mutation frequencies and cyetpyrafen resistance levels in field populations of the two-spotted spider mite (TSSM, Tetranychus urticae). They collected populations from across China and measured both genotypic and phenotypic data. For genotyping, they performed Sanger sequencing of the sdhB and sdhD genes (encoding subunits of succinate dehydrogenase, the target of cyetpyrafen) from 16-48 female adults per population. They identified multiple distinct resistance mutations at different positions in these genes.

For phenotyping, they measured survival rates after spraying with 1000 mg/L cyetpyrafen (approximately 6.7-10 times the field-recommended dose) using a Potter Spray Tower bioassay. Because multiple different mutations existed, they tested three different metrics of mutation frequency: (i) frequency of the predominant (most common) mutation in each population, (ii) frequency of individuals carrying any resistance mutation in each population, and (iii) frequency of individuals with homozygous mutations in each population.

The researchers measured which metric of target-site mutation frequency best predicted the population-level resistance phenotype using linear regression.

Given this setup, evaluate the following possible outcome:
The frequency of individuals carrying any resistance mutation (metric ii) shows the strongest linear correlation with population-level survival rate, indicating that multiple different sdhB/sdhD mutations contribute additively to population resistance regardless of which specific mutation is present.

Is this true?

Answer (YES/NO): YES